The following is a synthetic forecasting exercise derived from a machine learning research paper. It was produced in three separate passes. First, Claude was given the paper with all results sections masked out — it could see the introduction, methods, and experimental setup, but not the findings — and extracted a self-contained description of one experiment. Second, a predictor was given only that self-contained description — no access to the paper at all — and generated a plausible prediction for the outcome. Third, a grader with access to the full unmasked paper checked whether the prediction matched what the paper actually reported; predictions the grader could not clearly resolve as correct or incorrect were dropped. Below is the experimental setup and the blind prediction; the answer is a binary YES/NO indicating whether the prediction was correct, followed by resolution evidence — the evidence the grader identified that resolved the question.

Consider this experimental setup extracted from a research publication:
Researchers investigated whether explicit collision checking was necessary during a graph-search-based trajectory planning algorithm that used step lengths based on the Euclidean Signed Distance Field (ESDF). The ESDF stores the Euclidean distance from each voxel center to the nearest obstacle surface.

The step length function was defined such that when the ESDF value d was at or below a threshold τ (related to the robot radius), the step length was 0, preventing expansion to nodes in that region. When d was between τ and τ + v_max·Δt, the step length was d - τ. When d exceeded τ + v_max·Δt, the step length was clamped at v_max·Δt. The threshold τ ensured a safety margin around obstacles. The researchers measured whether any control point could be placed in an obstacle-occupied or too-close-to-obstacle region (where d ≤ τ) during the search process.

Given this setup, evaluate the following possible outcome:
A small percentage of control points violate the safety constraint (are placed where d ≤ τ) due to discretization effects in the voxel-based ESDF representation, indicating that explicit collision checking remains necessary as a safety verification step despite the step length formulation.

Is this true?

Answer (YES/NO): NO